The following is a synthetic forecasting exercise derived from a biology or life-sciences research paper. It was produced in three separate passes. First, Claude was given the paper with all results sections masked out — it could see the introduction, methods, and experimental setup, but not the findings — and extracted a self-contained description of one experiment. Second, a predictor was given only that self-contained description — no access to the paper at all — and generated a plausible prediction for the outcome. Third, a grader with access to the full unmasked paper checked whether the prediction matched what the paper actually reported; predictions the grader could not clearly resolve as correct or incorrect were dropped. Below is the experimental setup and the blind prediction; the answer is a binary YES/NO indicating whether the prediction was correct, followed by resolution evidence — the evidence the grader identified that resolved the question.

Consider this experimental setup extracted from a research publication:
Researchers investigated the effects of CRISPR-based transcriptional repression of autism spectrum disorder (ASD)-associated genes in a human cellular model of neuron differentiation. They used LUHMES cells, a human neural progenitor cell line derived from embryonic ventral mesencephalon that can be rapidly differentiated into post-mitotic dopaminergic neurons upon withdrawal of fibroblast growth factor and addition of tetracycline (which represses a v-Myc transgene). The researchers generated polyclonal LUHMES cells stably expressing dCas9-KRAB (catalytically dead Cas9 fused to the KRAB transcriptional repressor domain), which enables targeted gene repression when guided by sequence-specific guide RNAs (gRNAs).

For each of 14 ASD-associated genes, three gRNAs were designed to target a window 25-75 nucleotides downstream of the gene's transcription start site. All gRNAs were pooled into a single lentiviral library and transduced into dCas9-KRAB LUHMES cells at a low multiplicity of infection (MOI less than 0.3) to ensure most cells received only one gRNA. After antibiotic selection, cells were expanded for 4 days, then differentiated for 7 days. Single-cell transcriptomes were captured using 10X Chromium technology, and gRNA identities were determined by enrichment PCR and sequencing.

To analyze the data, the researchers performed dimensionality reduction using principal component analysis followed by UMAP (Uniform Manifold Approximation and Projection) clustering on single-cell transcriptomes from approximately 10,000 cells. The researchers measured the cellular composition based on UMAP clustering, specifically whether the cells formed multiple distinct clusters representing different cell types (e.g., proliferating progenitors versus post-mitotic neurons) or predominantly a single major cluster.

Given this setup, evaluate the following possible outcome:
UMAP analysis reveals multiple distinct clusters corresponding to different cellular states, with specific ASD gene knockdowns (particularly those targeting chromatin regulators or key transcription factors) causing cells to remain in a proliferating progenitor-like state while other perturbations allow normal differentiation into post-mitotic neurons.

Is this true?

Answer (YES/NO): NO